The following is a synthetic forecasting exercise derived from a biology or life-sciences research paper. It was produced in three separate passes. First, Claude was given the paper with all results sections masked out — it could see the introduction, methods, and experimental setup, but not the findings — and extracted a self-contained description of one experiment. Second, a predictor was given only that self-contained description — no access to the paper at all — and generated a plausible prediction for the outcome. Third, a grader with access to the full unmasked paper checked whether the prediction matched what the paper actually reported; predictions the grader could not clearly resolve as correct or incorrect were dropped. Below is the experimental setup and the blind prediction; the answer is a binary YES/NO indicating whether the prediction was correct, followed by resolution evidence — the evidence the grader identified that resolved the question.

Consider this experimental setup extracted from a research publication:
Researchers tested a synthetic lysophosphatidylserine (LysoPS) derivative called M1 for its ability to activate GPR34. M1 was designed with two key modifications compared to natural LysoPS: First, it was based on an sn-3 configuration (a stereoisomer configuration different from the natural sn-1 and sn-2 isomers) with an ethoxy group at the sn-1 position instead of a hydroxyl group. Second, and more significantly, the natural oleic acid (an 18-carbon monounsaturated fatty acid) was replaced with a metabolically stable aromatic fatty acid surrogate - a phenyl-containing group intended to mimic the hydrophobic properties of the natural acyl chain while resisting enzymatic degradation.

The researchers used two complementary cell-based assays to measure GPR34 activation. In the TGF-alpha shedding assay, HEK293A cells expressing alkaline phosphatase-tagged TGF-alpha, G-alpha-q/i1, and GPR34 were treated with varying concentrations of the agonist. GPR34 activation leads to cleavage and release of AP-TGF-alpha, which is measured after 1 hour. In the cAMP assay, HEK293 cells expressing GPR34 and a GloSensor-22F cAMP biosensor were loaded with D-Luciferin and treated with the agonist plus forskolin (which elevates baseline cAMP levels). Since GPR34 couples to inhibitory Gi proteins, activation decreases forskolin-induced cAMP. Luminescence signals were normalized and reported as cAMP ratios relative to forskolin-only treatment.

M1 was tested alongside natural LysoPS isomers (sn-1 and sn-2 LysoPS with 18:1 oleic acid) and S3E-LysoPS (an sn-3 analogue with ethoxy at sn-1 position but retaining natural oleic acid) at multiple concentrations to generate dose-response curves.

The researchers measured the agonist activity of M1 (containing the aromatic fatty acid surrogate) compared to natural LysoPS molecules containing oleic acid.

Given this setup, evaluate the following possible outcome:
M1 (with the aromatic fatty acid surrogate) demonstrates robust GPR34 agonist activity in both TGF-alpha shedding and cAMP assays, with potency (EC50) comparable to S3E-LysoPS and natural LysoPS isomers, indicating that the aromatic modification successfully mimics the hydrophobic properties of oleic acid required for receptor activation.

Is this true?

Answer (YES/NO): NO